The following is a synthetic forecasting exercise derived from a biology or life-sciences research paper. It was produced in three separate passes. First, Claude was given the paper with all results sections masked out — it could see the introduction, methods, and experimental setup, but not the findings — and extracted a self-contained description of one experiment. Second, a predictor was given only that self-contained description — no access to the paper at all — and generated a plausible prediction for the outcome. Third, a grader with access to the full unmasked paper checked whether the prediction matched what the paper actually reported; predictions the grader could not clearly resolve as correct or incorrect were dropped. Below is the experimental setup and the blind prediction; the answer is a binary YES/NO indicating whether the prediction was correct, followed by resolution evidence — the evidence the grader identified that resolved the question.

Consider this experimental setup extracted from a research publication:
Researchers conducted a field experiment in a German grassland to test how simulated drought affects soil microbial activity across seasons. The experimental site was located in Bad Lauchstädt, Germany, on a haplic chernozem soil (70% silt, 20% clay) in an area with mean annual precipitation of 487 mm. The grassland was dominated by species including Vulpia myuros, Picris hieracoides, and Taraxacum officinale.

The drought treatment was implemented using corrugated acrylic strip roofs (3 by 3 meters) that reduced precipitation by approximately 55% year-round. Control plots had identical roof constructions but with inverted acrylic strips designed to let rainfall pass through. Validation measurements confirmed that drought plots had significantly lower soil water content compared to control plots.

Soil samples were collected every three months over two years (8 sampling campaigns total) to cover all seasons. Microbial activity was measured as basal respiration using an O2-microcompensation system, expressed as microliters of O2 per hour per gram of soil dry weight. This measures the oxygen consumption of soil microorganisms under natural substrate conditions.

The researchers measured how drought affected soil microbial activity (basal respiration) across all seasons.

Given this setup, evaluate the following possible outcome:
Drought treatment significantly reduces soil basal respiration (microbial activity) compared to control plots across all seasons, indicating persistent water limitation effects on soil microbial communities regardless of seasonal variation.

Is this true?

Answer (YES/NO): NO